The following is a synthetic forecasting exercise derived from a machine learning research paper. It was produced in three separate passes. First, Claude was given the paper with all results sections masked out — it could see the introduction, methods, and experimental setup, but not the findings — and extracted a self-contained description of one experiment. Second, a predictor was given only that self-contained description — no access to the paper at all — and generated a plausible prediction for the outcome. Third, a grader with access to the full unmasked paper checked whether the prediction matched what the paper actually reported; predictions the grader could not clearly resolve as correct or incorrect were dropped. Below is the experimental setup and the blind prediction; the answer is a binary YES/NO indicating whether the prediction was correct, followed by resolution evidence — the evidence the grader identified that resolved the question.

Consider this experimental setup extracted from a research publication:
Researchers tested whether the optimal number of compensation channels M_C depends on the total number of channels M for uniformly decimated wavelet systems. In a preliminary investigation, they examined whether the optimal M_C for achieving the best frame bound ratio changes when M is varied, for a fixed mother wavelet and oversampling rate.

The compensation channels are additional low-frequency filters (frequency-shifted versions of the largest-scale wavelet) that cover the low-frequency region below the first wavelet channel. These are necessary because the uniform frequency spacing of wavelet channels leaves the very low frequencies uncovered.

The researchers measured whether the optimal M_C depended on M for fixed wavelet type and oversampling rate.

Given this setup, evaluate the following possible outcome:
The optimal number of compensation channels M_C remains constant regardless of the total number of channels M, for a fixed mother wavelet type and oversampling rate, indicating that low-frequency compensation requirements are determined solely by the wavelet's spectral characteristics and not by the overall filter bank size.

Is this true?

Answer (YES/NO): YES